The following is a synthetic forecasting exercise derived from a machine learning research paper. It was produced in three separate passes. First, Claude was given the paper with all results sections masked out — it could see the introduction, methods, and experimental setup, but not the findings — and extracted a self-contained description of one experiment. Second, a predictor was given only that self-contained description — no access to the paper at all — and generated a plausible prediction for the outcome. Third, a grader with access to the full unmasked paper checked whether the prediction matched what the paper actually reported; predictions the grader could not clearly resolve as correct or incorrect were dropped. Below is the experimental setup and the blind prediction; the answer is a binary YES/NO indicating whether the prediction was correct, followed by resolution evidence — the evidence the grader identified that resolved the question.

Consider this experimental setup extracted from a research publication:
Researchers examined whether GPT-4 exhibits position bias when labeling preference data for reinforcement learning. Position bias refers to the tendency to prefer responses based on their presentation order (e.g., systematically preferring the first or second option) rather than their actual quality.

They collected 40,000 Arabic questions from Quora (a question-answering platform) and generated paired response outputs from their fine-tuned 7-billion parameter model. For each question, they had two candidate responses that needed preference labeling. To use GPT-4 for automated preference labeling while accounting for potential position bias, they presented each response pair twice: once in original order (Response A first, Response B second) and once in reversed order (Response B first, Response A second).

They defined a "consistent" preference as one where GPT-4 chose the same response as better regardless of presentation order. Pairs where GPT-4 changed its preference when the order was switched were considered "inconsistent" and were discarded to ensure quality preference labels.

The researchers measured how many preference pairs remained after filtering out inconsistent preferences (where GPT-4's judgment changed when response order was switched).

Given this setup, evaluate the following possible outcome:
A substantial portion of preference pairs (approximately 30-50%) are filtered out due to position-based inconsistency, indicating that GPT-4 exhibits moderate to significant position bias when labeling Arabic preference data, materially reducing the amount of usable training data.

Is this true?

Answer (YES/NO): NO